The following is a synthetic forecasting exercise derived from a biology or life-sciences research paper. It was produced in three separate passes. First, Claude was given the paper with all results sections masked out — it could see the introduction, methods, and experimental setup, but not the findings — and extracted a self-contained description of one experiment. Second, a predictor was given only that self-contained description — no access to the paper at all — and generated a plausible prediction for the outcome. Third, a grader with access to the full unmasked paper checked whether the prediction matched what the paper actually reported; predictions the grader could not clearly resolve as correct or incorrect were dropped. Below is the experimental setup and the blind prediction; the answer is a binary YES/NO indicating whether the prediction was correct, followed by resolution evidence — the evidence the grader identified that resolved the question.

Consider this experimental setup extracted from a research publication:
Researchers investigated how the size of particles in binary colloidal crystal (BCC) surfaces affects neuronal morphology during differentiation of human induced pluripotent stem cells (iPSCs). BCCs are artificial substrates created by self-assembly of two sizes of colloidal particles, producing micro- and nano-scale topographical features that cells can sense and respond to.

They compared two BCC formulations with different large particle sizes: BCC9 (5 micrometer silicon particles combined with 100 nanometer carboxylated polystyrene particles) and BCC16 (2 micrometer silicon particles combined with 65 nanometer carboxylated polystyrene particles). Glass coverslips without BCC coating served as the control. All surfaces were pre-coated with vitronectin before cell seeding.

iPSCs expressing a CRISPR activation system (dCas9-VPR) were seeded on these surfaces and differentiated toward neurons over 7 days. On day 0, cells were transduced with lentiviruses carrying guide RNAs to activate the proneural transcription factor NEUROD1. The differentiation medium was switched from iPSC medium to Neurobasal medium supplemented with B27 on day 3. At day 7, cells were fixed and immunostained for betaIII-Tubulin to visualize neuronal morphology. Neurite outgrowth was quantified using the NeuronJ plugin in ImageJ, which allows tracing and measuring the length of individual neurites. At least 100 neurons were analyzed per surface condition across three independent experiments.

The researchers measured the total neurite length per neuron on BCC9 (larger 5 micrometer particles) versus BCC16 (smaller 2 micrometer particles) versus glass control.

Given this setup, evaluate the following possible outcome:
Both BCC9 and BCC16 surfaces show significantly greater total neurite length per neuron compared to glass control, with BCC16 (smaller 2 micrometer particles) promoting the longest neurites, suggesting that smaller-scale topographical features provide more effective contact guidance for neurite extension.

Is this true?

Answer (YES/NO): NO